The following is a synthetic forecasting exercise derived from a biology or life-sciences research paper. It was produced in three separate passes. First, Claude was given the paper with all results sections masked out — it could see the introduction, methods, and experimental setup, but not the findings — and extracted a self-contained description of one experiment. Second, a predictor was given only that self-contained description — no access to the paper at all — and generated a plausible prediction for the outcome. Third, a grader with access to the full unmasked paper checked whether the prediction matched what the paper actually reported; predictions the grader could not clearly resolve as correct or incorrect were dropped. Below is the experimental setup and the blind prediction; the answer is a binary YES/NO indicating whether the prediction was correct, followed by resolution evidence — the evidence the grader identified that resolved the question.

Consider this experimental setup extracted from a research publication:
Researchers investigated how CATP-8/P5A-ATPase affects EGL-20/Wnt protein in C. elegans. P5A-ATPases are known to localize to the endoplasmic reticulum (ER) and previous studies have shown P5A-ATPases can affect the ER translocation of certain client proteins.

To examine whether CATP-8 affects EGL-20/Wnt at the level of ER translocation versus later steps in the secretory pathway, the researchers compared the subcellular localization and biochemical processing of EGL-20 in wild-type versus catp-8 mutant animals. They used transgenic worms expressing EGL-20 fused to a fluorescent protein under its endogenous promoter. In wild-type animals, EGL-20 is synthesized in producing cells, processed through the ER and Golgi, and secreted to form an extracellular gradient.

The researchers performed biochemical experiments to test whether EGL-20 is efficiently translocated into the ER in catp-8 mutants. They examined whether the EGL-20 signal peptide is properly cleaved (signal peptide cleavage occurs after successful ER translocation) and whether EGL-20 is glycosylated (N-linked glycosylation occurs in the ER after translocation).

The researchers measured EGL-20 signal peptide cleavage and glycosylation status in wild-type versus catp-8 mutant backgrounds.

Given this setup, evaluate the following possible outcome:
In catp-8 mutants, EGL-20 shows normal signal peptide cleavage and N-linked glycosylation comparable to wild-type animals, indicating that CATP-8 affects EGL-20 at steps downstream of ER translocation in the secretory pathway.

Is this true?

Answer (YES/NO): NO